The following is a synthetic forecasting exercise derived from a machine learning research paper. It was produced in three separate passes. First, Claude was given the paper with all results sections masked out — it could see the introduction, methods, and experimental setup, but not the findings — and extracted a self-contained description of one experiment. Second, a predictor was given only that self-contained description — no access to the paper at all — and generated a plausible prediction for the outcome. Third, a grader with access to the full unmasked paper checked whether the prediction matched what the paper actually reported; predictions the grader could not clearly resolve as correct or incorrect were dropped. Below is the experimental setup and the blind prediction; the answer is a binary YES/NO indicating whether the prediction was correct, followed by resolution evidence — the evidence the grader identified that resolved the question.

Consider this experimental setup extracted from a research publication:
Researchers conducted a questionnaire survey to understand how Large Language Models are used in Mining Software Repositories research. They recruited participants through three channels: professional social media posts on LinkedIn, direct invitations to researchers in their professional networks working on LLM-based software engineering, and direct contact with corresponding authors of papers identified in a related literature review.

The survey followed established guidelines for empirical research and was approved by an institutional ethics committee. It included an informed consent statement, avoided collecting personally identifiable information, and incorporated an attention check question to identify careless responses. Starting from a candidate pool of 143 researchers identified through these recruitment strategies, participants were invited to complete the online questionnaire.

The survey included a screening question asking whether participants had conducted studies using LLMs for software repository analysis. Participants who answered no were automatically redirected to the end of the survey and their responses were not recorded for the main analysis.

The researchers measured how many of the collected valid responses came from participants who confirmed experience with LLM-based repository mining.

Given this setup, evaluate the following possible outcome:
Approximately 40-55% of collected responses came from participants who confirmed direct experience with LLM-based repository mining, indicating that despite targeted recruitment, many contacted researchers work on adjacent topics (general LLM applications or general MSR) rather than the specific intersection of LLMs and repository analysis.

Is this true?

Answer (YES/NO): NO